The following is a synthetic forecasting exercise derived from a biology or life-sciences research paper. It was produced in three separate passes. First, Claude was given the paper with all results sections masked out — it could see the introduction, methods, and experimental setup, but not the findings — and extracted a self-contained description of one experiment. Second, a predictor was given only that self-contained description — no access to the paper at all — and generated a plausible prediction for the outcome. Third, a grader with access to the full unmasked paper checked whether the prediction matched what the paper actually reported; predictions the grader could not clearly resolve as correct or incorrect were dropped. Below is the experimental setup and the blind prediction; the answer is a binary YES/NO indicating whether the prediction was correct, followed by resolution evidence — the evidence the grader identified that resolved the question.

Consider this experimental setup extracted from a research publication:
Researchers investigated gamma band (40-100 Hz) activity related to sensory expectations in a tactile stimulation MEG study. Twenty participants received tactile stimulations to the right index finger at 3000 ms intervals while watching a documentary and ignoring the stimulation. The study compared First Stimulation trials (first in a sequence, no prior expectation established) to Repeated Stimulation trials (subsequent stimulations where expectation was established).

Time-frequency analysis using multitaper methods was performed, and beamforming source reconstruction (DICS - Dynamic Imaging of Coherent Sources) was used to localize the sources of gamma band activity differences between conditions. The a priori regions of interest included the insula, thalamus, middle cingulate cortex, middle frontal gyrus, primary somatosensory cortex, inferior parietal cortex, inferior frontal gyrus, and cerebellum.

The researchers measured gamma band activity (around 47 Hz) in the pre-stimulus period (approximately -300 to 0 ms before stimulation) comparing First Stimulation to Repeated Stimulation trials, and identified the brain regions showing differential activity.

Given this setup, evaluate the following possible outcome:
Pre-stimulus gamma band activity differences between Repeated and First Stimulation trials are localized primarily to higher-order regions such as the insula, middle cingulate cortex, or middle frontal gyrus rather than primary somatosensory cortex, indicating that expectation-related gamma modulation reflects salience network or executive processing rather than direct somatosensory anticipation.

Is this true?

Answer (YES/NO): YES